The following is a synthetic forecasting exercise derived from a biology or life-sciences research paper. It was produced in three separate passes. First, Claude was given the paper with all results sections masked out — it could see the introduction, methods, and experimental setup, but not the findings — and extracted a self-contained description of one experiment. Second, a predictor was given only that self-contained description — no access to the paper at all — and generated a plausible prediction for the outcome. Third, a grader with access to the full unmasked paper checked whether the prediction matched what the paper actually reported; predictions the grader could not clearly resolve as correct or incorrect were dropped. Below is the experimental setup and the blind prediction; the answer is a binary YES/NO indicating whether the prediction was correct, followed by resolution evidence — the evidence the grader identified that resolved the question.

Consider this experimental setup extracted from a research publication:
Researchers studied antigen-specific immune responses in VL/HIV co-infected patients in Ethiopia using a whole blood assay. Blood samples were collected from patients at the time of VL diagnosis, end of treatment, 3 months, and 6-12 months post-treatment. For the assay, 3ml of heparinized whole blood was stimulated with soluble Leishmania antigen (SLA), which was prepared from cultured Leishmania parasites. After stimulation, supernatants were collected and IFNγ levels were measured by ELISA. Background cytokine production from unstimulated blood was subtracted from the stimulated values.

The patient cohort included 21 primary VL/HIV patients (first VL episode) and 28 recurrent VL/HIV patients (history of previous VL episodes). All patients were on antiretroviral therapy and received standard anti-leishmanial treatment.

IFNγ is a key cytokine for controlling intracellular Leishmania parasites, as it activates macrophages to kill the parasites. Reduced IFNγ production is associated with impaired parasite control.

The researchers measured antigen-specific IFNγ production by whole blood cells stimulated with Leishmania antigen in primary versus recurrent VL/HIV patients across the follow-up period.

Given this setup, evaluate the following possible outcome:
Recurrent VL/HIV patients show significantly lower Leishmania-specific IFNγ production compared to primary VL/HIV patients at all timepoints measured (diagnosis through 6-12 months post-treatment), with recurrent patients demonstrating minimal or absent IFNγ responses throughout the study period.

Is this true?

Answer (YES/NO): NO